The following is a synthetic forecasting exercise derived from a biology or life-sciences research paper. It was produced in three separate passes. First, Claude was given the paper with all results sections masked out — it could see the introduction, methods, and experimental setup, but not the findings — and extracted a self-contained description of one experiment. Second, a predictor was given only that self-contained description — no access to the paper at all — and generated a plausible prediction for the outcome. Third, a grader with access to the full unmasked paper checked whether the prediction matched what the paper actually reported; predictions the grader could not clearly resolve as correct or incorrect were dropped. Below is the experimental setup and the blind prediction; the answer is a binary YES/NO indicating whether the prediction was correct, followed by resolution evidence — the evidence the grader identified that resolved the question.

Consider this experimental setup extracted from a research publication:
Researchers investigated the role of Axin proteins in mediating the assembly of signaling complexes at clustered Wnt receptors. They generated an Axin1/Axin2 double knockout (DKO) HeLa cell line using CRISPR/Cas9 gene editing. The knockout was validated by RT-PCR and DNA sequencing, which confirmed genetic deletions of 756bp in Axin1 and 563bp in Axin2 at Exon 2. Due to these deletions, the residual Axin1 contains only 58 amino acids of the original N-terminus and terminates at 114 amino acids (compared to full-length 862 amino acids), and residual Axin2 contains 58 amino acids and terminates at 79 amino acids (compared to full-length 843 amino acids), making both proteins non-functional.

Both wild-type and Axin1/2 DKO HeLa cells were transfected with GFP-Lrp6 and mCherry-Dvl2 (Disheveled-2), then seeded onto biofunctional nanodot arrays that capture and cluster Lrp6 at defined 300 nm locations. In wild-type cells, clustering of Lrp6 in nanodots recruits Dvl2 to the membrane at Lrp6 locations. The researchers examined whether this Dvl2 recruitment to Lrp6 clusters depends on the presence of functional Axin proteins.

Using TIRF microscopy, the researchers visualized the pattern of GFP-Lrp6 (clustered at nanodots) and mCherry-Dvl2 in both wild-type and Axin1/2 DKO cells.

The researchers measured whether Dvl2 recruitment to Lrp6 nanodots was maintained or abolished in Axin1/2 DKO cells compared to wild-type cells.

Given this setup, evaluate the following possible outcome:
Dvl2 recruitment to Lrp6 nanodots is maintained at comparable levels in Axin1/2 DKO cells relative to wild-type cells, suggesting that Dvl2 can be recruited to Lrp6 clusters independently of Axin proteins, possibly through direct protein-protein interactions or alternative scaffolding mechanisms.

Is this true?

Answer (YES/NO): NO